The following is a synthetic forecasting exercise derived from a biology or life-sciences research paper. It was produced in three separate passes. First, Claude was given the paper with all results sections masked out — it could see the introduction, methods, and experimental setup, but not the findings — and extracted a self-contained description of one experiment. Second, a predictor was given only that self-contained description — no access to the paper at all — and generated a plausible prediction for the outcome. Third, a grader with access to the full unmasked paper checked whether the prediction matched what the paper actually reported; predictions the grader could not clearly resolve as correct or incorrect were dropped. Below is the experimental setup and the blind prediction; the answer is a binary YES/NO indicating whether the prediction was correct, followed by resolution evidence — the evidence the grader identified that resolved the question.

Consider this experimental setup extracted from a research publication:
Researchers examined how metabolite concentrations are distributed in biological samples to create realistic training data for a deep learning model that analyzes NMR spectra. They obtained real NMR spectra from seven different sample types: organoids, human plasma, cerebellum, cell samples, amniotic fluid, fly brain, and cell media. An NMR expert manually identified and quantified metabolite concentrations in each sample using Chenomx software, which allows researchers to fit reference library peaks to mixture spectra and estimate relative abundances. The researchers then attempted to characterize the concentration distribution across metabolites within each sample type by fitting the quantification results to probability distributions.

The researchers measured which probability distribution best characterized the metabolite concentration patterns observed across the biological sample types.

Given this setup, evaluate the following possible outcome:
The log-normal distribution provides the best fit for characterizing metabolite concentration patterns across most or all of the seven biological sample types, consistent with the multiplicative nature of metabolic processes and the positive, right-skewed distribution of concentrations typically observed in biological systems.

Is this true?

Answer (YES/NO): NO